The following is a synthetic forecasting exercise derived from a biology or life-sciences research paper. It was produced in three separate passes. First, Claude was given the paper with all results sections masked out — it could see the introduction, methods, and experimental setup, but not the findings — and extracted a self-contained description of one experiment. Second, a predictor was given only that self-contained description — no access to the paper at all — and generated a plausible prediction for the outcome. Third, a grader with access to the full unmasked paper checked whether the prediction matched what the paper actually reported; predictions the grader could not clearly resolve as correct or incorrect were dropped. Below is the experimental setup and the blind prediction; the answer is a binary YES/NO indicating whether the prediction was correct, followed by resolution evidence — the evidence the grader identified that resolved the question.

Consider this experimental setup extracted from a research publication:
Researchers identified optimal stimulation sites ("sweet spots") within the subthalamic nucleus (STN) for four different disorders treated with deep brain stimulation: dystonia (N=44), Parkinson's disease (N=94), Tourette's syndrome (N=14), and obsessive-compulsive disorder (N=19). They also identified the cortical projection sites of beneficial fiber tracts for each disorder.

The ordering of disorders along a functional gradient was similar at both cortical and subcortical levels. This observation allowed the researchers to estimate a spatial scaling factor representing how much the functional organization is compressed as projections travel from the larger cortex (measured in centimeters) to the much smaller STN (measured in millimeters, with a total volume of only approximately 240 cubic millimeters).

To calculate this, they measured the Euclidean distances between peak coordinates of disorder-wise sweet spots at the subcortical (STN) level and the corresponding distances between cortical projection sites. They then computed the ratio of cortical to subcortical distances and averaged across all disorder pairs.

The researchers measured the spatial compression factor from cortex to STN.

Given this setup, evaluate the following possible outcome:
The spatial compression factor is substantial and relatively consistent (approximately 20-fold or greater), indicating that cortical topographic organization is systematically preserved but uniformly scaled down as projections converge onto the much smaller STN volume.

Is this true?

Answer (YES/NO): NO